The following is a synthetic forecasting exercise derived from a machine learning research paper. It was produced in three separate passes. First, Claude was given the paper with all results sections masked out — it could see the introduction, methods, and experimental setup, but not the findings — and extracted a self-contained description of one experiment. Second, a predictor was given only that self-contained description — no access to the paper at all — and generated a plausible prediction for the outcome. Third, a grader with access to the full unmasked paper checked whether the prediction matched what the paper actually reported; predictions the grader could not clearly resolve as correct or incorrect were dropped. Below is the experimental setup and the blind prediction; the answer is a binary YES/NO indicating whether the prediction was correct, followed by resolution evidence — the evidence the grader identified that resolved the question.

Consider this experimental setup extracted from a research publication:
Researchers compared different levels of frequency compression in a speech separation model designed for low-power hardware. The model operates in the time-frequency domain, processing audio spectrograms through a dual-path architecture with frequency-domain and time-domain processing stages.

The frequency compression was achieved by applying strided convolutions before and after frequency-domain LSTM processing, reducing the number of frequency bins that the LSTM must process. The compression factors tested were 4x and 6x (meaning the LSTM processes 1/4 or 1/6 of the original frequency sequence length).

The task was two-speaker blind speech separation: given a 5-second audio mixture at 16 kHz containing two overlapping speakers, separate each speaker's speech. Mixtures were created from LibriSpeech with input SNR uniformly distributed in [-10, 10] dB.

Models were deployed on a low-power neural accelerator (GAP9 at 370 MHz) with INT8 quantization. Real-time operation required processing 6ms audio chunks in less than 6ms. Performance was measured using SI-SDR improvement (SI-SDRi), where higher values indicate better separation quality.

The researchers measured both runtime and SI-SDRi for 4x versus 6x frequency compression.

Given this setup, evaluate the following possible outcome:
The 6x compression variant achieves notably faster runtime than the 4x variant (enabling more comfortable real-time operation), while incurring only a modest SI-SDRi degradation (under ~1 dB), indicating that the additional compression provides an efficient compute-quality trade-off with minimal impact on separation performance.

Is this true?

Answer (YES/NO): YES